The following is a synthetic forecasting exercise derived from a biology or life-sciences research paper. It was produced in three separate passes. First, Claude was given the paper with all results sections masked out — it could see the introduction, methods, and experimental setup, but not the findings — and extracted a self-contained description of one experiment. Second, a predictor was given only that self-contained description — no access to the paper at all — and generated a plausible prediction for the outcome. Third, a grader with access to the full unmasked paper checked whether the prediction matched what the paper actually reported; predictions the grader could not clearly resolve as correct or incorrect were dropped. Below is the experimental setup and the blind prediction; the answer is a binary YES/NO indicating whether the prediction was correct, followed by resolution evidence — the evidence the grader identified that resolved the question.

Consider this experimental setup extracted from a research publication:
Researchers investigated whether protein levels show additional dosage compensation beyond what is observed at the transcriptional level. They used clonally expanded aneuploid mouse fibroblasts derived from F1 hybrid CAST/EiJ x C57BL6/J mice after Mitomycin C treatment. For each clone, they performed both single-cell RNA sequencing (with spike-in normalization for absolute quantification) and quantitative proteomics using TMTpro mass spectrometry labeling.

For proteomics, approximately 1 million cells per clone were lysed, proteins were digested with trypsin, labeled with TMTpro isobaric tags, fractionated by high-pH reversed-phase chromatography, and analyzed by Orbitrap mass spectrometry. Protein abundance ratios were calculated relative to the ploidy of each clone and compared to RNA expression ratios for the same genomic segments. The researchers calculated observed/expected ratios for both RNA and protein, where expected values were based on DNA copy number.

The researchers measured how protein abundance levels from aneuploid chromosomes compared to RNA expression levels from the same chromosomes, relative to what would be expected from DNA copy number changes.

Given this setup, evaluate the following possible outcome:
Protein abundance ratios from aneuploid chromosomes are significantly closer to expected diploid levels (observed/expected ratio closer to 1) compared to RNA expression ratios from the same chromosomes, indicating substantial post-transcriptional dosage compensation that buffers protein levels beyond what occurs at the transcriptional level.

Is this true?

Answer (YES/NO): YES